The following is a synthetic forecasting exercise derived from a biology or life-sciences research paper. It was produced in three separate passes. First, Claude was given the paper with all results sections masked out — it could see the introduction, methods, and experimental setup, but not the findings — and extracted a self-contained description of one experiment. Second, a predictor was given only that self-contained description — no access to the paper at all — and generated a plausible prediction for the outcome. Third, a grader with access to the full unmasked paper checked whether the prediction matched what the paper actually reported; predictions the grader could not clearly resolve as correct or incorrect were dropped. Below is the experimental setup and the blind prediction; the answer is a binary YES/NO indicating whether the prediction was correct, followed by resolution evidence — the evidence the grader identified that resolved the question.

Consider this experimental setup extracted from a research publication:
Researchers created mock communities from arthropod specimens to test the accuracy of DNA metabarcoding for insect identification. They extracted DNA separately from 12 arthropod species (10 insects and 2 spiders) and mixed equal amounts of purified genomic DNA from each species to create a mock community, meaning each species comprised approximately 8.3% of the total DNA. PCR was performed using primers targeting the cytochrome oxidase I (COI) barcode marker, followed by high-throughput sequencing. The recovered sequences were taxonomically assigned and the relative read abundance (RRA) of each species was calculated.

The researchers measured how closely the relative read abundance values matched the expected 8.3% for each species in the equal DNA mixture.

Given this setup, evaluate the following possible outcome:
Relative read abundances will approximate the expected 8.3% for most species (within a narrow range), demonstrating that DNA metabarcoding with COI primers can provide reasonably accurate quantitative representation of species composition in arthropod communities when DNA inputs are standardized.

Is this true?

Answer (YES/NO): NO